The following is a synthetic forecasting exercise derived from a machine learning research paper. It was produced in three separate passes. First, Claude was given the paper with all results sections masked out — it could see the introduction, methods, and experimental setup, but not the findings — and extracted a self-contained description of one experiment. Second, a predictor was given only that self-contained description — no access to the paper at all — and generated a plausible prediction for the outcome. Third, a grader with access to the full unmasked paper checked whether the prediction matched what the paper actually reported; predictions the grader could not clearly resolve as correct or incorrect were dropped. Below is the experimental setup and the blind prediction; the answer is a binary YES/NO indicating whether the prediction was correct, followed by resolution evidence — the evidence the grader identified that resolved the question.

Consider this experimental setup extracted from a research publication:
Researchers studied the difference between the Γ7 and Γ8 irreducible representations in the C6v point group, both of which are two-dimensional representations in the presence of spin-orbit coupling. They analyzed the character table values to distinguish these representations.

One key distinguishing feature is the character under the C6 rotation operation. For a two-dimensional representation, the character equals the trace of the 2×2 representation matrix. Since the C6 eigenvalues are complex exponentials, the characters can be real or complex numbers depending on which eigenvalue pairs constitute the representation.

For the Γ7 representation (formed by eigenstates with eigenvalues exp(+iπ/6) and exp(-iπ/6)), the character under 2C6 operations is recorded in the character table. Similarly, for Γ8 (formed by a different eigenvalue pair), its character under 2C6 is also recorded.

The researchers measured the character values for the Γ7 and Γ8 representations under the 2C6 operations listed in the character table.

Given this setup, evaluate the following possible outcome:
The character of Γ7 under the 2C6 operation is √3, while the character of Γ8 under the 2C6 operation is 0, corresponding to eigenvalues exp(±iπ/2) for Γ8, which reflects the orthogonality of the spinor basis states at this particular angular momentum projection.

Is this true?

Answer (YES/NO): NO